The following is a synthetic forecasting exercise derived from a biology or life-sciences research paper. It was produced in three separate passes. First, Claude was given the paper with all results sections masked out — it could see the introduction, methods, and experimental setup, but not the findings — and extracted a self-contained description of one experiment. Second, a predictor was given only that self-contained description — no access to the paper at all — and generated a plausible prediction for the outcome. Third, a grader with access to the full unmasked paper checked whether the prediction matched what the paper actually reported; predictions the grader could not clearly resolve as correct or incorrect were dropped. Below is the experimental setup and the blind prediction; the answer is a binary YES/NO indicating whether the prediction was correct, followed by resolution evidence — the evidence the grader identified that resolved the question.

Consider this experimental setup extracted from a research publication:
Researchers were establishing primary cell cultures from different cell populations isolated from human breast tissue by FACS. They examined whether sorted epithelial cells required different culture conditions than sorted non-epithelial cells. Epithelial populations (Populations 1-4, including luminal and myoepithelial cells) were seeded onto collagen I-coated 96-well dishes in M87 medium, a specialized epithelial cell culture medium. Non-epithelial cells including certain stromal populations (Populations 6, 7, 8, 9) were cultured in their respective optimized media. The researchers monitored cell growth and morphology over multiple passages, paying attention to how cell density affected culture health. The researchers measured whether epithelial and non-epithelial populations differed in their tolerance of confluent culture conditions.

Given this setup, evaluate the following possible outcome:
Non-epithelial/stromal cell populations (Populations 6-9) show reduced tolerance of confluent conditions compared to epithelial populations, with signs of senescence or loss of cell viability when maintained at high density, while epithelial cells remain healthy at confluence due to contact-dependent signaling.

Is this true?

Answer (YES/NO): NO